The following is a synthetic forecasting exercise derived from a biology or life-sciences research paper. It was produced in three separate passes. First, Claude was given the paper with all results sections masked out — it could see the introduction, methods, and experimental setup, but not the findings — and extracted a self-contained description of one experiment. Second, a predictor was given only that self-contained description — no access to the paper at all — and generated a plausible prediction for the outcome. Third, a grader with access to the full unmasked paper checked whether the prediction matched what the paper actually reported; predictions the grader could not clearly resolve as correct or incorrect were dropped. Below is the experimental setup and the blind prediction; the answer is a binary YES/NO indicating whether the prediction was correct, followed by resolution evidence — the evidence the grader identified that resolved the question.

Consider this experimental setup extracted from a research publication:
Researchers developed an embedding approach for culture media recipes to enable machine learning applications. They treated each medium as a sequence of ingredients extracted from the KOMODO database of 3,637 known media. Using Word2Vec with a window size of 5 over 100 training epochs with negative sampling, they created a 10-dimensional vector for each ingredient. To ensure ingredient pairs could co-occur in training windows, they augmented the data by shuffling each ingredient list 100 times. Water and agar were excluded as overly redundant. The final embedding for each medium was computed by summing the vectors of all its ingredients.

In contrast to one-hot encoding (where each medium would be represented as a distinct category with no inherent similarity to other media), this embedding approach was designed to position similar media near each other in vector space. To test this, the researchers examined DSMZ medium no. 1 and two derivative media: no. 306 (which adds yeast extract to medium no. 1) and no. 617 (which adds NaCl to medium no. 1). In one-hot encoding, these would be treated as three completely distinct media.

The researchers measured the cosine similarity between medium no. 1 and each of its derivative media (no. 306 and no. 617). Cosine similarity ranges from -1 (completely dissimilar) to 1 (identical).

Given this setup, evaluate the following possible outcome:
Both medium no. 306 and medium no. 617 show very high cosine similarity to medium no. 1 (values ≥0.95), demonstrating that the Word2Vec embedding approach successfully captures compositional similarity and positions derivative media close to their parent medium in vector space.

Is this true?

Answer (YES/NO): YES